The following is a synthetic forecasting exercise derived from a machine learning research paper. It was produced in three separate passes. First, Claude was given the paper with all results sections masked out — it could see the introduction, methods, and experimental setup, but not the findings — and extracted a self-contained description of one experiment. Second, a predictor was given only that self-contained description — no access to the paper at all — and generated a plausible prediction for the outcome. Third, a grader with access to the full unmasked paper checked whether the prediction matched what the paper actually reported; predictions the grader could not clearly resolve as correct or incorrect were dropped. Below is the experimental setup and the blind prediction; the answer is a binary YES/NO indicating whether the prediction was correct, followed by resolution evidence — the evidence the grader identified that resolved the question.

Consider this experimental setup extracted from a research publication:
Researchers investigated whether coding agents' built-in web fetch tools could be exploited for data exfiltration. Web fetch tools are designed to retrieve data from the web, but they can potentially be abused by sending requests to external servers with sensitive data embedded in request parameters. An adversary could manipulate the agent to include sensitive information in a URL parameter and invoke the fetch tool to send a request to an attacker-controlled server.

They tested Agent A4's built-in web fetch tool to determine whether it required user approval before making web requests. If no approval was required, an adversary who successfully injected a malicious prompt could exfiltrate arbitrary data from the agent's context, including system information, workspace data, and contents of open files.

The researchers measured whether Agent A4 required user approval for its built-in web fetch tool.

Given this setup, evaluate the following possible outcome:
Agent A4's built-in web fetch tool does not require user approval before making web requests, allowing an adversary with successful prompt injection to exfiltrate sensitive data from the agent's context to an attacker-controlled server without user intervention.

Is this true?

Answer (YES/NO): YES